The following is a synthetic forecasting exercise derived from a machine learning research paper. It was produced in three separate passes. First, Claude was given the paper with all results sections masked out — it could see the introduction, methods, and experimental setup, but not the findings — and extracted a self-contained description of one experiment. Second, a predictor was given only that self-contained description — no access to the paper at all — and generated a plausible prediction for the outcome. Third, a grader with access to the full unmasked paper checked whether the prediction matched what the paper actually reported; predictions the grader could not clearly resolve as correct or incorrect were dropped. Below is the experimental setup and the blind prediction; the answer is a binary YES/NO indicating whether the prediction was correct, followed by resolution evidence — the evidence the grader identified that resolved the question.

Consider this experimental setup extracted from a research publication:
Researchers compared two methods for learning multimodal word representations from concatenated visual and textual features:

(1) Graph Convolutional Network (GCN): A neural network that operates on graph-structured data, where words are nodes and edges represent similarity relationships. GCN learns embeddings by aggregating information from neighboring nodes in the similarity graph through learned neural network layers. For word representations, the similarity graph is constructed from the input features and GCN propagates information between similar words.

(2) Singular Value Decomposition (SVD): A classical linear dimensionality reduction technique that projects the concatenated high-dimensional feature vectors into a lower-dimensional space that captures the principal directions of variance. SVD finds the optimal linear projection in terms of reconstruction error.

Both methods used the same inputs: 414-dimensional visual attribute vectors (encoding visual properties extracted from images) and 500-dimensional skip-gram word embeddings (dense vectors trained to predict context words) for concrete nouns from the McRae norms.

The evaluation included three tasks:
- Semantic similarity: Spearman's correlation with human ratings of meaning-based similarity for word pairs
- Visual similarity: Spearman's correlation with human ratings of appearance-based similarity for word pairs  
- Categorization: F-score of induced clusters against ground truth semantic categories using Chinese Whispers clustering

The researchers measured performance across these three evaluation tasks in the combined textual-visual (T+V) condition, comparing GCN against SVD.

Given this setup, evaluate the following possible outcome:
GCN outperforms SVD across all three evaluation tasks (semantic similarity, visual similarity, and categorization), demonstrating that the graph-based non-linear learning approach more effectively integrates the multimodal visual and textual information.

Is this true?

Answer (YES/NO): NO